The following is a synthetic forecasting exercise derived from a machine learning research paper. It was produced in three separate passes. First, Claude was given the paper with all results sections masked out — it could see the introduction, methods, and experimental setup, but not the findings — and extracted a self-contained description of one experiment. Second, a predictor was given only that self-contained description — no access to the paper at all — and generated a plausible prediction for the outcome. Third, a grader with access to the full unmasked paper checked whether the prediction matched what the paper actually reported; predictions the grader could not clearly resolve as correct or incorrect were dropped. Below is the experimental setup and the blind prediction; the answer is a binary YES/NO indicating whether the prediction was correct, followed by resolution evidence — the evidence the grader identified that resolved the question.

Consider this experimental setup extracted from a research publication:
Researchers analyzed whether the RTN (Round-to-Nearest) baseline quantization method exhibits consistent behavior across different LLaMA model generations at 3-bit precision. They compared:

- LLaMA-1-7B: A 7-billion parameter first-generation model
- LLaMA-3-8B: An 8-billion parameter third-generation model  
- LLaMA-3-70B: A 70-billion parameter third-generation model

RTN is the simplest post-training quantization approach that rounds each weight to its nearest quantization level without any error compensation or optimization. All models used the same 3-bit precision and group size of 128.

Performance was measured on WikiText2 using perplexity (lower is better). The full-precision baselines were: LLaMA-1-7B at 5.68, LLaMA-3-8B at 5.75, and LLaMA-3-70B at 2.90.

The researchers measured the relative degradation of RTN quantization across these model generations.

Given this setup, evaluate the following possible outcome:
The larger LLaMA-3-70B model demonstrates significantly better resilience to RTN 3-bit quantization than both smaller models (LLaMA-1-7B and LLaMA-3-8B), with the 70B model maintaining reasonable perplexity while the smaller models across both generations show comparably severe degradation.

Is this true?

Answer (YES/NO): NO